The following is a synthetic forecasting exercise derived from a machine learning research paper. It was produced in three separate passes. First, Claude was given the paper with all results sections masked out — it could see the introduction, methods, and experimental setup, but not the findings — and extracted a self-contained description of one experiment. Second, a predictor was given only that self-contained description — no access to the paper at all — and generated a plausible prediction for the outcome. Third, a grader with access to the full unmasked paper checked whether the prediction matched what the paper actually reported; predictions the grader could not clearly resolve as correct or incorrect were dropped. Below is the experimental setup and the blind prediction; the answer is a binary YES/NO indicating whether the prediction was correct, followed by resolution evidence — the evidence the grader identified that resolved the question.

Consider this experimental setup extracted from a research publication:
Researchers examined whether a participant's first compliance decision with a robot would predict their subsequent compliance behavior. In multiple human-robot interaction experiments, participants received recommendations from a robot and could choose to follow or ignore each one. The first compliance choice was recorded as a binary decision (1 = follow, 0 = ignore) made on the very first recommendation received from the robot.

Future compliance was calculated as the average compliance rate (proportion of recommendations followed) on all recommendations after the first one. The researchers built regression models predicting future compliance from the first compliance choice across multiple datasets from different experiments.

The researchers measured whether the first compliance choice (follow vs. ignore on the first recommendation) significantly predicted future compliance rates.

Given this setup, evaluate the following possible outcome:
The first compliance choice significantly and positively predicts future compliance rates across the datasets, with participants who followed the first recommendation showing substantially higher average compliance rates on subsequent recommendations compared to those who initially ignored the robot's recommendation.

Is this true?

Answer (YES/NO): YES